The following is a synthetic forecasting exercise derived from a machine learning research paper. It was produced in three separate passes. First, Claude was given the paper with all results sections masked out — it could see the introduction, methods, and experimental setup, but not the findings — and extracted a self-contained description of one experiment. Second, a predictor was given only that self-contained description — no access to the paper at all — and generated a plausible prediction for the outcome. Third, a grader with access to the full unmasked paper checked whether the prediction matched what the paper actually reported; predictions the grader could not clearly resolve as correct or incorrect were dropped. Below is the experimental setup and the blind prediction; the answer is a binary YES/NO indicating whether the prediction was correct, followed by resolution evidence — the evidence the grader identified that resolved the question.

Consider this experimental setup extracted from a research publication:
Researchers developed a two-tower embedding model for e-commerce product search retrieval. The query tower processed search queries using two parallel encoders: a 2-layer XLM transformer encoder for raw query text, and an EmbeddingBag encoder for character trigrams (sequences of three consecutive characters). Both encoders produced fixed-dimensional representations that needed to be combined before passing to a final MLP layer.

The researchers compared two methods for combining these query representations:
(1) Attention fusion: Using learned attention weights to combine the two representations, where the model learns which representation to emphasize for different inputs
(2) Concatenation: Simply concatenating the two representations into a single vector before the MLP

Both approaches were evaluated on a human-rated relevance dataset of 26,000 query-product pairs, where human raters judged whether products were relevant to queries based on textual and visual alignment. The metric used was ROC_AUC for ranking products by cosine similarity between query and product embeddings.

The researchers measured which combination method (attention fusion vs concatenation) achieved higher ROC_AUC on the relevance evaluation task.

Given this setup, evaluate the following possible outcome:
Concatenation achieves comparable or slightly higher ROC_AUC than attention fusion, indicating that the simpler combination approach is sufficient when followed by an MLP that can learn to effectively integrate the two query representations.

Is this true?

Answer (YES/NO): YES